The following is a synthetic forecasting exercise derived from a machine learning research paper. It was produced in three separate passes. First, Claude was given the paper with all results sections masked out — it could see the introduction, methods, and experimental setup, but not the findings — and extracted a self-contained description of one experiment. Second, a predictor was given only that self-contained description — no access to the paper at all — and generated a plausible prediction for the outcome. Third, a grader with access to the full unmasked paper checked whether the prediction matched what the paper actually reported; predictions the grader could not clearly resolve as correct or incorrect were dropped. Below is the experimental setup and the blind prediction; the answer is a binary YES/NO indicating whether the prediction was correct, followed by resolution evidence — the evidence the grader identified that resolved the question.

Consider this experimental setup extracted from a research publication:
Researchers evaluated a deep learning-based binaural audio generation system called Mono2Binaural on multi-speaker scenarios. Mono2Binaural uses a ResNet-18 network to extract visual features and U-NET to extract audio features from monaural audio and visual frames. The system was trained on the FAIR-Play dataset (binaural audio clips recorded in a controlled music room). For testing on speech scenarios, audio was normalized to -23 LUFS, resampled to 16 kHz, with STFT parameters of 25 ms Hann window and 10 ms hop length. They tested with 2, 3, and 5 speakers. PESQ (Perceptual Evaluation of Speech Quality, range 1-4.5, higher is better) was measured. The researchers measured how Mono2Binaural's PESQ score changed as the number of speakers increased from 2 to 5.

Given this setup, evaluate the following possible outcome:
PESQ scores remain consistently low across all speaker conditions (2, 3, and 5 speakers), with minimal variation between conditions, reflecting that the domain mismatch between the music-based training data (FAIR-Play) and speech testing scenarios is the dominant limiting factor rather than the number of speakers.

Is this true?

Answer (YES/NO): NO